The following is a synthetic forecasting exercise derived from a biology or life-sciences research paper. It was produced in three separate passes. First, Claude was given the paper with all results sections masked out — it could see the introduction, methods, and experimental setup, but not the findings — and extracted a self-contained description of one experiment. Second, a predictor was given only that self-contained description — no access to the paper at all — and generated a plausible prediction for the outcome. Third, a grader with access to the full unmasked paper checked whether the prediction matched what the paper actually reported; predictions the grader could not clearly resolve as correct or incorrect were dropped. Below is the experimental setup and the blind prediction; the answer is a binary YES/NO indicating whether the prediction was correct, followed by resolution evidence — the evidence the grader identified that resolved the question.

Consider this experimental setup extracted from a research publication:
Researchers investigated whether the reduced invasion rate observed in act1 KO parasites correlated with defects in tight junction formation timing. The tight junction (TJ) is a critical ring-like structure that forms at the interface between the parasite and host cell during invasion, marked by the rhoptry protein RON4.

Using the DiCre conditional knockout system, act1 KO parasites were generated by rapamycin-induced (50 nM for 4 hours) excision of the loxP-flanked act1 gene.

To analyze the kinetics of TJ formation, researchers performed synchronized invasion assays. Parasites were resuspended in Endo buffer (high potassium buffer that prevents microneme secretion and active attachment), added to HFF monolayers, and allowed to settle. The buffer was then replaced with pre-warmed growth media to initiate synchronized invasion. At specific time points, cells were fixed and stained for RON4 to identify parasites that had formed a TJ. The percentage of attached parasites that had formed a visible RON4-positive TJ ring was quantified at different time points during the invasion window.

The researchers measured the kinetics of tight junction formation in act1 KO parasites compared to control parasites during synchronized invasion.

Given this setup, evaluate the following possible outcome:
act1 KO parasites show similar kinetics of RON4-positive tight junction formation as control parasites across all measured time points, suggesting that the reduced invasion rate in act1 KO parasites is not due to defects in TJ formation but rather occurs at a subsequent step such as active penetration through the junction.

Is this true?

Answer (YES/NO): NO